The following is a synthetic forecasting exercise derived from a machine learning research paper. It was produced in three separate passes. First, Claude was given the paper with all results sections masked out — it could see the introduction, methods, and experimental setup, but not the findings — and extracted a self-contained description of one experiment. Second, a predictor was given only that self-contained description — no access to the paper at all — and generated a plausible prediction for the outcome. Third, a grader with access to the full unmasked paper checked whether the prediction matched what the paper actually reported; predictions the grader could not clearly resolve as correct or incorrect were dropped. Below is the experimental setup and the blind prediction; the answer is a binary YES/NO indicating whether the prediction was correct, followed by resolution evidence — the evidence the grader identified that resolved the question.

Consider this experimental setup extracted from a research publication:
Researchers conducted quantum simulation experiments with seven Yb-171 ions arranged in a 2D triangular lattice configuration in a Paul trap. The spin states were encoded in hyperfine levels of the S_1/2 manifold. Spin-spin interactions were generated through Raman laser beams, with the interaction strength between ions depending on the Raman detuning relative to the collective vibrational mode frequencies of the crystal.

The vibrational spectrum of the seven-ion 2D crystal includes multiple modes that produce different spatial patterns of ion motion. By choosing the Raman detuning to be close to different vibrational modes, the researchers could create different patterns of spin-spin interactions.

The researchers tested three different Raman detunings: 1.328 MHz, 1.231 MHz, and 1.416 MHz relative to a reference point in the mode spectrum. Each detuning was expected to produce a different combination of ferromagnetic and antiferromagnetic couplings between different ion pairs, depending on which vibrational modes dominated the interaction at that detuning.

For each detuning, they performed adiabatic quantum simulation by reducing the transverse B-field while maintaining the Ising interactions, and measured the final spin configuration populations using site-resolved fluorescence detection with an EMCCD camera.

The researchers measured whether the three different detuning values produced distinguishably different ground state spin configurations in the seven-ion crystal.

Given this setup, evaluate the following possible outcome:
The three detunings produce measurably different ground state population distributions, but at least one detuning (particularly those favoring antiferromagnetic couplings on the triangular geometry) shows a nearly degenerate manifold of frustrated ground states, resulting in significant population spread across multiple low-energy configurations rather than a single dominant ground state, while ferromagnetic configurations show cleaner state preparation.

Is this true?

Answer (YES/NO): NO